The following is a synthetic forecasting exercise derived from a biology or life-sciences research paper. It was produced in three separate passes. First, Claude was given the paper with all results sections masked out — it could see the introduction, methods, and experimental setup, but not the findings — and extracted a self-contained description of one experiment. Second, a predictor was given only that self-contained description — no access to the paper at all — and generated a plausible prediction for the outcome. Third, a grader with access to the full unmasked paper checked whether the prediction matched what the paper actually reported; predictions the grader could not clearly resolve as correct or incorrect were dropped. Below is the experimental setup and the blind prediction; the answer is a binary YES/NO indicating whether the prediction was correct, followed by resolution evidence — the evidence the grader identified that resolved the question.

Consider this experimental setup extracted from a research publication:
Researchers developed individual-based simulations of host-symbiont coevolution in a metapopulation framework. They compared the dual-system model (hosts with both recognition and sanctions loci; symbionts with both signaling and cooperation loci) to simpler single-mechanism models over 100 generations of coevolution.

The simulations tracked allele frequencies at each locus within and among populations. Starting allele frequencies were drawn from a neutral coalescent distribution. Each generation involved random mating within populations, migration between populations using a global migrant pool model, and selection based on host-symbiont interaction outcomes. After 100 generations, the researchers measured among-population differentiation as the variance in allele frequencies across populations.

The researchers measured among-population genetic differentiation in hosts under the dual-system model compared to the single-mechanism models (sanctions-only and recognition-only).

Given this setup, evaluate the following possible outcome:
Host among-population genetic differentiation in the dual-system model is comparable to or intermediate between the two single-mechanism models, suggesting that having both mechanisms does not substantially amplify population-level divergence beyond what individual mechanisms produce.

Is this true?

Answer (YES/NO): NO